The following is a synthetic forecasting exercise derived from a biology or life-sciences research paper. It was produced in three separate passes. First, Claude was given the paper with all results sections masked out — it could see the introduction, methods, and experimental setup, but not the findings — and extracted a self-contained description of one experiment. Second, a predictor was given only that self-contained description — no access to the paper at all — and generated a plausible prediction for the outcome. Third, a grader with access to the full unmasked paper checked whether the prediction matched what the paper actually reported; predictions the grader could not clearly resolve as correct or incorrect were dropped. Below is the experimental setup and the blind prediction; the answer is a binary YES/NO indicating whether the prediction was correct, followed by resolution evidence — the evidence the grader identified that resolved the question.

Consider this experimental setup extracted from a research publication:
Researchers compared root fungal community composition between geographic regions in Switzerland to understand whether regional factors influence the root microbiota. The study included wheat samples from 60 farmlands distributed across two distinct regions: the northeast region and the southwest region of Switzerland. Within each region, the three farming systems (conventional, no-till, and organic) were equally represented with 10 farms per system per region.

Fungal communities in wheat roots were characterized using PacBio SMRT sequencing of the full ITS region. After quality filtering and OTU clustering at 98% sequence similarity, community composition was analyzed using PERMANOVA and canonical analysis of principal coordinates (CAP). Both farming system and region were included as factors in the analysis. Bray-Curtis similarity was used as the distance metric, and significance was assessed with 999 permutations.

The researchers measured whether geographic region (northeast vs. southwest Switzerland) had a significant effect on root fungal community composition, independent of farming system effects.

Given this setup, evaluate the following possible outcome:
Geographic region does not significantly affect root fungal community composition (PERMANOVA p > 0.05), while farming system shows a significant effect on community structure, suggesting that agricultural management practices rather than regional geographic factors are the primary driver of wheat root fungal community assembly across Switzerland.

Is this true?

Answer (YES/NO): NO